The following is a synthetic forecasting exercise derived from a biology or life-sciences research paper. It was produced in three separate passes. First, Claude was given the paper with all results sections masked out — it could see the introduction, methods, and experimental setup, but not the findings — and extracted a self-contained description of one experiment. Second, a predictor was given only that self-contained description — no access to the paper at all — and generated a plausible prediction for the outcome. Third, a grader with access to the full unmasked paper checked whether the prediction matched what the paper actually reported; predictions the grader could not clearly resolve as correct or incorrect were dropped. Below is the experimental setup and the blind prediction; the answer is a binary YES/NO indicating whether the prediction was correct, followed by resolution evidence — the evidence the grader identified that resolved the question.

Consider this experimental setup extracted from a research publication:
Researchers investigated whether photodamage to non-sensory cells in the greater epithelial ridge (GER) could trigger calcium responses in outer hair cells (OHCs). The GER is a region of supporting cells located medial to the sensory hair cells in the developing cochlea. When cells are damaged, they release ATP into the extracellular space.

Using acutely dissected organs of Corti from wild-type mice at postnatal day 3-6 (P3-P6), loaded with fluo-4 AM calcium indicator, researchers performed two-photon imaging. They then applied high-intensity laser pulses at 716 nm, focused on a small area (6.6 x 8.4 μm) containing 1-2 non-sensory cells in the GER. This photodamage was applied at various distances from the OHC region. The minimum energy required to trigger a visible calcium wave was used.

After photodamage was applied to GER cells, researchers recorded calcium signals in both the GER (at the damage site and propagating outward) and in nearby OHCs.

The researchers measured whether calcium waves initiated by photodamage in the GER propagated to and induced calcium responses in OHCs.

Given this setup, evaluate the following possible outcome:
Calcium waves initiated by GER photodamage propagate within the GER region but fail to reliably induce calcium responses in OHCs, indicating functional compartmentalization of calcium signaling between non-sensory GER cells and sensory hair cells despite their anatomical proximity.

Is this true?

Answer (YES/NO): NO